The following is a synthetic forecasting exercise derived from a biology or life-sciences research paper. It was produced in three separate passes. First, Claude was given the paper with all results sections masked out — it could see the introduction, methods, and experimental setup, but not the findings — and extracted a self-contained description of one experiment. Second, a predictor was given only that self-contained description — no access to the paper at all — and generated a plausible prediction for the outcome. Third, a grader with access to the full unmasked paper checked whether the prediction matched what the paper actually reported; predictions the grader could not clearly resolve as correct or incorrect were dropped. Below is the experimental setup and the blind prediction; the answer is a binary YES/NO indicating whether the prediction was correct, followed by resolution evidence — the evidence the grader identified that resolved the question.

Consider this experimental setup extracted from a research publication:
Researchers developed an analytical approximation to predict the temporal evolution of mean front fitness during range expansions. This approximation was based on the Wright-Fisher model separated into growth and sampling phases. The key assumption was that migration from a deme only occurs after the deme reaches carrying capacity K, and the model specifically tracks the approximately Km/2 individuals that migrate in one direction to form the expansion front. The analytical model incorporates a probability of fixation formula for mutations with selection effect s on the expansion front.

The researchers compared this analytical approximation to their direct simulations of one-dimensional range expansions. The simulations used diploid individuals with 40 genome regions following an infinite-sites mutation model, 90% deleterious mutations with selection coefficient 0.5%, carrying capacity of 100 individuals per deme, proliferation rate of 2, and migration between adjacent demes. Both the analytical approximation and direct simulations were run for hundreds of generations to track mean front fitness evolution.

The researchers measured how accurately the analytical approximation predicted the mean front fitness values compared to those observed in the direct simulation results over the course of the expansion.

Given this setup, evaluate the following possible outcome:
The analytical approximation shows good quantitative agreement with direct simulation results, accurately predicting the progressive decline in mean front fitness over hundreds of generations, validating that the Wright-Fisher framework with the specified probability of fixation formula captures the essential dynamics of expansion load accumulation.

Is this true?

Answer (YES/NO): NO